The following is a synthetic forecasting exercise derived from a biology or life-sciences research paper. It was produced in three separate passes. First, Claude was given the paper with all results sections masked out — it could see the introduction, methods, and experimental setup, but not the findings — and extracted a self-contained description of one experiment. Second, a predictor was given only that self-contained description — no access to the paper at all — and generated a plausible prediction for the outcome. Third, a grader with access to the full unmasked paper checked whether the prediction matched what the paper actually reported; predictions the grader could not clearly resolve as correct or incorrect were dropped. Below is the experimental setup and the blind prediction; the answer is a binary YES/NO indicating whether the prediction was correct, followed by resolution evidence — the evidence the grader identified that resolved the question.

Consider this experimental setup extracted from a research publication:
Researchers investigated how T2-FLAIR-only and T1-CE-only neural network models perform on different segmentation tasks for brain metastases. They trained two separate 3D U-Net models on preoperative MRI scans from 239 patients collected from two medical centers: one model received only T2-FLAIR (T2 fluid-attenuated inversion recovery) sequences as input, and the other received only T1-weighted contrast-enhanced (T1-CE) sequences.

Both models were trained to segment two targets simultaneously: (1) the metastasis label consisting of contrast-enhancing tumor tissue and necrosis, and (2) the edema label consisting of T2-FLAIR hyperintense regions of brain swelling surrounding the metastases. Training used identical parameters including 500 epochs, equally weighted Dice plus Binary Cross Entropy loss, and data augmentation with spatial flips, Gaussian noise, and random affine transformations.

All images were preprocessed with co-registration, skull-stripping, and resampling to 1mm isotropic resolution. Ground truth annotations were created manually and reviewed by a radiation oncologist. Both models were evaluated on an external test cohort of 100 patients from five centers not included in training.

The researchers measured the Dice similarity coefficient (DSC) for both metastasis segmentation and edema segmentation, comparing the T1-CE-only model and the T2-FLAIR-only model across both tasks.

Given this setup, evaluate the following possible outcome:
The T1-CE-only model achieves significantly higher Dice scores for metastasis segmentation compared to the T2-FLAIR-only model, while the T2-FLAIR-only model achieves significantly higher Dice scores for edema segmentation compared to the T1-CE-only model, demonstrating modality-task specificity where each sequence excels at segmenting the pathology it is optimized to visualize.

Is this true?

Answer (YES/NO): NO